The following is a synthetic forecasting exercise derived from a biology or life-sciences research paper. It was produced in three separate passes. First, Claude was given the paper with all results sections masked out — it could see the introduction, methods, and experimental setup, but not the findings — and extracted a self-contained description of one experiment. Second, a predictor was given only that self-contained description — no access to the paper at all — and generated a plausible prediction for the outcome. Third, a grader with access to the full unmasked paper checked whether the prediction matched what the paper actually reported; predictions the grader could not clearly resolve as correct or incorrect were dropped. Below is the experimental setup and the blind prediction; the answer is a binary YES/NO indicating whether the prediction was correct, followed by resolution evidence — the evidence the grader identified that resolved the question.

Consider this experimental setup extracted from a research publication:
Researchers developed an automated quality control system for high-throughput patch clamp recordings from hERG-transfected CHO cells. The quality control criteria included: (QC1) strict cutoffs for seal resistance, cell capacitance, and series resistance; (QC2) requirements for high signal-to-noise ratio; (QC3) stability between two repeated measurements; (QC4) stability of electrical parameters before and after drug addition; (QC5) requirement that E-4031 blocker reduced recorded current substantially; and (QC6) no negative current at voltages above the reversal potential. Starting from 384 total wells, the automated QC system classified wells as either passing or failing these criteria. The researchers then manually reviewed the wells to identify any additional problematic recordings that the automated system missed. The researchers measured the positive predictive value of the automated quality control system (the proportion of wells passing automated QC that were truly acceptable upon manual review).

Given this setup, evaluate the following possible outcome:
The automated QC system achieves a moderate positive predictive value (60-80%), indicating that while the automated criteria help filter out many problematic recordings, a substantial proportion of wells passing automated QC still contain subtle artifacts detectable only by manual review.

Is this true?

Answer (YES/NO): NO